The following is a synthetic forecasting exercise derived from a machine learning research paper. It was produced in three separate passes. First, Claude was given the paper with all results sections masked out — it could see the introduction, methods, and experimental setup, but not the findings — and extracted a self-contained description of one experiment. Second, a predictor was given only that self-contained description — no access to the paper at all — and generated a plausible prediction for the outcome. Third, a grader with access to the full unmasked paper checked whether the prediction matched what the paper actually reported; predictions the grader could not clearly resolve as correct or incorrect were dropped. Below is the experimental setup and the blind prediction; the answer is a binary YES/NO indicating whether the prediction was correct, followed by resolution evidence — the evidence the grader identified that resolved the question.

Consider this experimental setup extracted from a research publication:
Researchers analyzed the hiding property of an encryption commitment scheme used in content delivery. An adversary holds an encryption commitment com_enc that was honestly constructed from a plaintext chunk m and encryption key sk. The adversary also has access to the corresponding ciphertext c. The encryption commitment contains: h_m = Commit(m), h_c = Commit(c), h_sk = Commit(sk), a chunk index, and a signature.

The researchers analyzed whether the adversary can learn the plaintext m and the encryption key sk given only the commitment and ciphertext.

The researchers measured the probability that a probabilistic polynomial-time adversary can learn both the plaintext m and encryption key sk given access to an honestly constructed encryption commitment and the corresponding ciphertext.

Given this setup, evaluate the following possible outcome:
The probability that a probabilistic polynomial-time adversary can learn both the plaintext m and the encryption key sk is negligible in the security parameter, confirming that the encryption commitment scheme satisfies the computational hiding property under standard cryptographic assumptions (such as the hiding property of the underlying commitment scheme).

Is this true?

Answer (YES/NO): YES